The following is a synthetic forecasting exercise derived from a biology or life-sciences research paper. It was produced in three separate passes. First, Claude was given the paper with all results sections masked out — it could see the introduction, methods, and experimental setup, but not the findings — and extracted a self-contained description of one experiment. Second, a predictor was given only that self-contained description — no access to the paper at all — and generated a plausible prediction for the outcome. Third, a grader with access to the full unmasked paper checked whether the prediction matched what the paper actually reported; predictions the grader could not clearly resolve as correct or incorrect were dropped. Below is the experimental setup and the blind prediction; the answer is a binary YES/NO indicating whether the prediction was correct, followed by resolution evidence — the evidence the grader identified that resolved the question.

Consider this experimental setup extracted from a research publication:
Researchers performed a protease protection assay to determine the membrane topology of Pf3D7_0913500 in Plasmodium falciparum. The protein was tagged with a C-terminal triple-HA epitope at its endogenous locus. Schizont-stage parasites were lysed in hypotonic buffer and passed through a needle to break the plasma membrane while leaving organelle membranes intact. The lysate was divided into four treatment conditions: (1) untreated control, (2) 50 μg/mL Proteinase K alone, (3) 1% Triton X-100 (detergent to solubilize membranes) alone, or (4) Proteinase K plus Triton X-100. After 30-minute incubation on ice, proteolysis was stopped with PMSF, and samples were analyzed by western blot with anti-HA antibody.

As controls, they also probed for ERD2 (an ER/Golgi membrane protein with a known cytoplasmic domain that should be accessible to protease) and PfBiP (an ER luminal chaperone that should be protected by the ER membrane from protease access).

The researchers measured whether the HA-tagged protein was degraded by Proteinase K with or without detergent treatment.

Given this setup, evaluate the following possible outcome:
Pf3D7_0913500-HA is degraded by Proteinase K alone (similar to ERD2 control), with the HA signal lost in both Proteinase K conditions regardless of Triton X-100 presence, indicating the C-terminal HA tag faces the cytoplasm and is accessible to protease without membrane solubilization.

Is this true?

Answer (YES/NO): NO